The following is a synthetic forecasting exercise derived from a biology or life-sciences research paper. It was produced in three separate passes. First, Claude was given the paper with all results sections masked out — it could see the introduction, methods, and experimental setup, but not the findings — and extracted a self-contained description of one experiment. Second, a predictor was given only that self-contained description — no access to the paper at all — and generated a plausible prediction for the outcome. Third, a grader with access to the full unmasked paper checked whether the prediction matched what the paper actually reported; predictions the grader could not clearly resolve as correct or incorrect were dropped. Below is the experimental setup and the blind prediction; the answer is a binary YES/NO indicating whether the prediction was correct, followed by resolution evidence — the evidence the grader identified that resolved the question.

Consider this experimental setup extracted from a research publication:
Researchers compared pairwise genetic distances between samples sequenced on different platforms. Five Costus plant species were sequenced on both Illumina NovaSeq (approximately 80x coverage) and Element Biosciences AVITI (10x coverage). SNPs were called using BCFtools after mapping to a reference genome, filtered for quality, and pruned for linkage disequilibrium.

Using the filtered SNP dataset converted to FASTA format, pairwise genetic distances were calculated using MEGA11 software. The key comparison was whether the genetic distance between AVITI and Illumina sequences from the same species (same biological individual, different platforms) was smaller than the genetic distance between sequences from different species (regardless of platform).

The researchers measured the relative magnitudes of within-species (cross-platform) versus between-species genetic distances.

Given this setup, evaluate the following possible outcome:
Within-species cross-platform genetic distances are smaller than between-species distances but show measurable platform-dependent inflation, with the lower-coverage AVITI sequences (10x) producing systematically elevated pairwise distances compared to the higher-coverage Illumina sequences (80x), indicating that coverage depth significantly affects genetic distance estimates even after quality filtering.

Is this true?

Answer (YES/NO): NO